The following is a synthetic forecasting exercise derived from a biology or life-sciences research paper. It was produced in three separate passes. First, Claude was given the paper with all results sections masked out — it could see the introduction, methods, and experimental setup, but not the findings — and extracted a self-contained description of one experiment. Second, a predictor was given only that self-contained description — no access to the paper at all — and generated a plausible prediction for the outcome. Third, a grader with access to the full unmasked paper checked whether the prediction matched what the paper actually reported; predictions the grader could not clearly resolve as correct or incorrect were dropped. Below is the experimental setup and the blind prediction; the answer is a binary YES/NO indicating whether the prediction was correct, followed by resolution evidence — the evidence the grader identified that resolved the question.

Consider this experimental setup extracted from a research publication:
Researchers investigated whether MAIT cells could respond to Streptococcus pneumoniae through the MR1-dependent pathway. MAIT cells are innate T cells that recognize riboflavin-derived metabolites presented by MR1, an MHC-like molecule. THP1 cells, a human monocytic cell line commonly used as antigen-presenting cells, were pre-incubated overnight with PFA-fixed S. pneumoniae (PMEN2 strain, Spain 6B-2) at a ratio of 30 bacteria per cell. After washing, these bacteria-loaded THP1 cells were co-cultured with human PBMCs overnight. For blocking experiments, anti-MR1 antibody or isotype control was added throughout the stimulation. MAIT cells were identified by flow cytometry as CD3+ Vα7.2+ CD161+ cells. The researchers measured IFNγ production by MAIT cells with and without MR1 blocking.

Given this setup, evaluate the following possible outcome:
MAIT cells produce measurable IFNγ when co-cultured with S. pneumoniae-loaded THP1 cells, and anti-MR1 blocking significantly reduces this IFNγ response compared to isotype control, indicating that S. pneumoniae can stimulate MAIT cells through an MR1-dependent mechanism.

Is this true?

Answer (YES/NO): NO